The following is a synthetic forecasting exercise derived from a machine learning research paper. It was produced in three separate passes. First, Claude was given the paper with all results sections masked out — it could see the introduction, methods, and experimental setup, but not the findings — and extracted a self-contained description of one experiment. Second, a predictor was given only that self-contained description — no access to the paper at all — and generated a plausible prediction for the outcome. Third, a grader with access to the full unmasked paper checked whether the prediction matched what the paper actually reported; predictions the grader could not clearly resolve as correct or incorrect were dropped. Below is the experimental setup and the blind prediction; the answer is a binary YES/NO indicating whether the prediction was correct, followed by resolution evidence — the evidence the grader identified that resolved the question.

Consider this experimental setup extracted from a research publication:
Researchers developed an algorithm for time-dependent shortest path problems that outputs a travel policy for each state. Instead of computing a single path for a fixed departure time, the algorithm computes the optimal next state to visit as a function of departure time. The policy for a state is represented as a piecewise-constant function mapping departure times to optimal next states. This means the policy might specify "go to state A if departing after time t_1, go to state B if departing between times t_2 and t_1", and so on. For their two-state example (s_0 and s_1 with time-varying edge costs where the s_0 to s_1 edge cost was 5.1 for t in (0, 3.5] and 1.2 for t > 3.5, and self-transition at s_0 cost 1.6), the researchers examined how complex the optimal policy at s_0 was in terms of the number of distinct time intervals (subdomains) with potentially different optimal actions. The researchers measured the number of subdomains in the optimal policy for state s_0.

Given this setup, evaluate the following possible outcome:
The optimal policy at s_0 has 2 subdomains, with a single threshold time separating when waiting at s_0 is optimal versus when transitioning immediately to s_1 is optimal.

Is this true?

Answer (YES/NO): NO